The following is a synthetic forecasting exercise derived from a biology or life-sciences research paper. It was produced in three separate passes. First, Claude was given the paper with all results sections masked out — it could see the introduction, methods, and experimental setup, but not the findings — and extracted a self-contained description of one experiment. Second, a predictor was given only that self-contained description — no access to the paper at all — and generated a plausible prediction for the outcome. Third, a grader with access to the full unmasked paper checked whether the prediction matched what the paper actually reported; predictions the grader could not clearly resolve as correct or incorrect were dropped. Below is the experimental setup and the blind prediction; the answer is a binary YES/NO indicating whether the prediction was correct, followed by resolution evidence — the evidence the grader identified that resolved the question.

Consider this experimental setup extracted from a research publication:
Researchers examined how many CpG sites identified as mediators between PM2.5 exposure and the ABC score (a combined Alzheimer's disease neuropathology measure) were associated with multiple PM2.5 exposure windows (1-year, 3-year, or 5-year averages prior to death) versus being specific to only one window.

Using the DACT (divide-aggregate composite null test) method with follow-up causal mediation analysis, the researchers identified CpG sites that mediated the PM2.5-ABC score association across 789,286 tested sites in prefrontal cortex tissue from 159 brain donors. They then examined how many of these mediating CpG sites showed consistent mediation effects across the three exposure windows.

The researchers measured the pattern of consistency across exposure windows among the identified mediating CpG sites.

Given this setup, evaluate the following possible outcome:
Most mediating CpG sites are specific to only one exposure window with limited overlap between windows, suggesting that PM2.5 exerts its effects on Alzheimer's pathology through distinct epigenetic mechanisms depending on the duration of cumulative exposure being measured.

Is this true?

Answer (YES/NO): YES